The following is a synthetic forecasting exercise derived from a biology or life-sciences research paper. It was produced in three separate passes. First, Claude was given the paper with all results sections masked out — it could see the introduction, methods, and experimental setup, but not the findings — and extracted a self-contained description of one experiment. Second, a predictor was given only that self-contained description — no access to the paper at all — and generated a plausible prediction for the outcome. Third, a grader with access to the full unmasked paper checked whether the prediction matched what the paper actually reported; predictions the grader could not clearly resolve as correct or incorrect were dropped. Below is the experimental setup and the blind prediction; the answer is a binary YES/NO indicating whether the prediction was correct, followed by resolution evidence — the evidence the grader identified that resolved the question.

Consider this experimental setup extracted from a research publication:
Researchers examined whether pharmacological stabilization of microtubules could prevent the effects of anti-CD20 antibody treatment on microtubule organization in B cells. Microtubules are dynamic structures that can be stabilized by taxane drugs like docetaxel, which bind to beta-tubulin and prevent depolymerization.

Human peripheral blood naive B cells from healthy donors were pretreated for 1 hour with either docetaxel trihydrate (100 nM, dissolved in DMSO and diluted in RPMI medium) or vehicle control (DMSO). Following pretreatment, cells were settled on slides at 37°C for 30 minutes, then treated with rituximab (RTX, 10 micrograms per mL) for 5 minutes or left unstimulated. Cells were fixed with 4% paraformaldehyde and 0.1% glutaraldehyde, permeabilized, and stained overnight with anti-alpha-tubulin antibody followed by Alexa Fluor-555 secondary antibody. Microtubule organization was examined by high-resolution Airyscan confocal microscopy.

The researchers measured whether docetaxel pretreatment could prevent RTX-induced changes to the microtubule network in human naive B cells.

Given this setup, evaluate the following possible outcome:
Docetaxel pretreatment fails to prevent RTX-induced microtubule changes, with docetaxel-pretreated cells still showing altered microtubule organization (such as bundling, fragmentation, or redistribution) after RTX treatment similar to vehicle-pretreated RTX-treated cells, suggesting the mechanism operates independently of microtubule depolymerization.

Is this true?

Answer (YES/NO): NO